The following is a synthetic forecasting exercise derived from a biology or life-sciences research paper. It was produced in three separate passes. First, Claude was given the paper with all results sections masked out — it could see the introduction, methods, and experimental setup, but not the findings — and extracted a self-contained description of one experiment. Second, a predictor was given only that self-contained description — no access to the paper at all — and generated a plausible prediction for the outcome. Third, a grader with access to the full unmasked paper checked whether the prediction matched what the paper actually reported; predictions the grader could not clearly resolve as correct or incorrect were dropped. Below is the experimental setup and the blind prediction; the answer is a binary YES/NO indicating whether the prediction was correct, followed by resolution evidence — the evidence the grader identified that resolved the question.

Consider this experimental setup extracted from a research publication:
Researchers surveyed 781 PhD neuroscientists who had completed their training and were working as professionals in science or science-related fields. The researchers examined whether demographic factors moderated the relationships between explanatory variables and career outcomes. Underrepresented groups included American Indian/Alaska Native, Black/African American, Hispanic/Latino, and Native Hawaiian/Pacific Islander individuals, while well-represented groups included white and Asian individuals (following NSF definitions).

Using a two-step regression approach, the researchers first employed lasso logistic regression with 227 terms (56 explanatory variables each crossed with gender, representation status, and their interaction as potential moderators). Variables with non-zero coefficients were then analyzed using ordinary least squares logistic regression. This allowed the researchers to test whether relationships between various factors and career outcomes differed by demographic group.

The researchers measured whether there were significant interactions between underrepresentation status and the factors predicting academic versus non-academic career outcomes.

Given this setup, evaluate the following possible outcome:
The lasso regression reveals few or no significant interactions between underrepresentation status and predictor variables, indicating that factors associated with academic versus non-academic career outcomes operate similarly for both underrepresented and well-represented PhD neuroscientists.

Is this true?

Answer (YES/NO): YES